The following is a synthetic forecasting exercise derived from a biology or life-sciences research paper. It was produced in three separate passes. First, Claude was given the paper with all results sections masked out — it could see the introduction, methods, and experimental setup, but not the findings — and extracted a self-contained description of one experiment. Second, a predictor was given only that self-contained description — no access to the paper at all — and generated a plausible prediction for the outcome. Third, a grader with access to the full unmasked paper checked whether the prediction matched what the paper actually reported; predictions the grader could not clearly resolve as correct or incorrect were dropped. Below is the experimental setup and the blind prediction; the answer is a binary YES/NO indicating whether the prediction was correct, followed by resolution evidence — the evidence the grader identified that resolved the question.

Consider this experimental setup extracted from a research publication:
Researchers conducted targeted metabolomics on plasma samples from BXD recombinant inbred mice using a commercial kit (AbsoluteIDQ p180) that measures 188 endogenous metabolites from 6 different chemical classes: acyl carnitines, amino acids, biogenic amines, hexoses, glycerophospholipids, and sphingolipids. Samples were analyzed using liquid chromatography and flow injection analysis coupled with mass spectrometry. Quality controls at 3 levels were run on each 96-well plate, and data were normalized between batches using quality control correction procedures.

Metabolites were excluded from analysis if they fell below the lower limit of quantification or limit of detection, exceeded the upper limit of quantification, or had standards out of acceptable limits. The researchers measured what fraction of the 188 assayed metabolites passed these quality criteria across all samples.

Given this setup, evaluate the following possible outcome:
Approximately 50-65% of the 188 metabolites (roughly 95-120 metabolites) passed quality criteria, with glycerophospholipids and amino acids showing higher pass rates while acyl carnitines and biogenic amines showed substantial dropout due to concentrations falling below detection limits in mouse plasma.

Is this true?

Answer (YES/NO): NO